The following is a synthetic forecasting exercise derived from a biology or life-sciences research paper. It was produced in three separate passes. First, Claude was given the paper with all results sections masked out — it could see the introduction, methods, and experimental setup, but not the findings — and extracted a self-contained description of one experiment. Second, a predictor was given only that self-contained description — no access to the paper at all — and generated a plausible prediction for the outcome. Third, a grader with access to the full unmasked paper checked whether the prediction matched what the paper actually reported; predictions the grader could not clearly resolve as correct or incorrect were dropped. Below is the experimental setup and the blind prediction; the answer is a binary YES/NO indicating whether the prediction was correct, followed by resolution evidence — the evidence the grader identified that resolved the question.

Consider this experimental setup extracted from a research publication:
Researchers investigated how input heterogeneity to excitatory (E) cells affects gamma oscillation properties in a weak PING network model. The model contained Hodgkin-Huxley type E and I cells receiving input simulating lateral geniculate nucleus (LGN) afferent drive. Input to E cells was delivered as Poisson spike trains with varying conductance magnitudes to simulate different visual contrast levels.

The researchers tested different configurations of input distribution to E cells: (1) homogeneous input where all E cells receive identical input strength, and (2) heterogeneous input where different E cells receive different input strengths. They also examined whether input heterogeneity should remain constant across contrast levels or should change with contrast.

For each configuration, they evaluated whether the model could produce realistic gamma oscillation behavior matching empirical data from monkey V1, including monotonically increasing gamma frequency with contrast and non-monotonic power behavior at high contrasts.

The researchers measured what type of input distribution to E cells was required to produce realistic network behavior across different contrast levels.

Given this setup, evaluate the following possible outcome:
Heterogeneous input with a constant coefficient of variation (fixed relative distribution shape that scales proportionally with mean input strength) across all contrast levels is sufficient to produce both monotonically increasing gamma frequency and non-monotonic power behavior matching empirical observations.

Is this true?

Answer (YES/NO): NO